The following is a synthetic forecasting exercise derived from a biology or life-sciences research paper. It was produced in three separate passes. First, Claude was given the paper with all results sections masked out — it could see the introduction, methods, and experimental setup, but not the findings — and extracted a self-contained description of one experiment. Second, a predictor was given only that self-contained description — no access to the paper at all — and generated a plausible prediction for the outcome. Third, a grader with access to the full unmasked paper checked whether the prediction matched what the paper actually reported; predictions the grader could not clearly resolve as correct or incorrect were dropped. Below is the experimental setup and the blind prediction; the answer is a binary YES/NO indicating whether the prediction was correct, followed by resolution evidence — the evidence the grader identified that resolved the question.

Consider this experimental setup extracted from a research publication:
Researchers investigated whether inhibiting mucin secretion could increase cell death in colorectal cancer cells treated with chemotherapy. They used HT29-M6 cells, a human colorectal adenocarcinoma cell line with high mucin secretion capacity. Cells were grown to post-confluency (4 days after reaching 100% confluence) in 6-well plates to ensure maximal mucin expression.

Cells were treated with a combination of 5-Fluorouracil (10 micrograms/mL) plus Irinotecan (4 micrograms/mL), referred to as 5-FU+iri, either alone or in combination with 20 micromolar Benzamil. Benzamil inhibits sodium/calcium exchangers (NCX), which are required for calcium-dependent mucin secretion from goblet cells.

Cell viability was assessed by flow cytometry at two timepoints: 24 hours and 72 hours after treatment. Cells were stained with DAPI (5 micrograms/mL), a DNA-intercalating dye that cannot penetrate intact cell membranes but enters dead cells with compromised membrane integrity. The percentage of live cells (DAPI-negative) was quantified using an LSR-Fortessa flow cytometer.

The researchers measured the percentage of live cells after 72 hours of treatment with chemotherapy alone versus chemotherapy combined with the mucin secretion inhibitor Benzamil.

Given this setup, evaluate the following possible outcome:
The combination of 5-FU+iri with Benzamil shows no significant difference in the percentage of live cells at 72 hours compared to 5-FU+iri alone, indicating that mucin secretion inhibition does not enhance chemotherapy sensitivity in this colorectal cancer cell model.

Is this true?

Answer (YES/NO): NO